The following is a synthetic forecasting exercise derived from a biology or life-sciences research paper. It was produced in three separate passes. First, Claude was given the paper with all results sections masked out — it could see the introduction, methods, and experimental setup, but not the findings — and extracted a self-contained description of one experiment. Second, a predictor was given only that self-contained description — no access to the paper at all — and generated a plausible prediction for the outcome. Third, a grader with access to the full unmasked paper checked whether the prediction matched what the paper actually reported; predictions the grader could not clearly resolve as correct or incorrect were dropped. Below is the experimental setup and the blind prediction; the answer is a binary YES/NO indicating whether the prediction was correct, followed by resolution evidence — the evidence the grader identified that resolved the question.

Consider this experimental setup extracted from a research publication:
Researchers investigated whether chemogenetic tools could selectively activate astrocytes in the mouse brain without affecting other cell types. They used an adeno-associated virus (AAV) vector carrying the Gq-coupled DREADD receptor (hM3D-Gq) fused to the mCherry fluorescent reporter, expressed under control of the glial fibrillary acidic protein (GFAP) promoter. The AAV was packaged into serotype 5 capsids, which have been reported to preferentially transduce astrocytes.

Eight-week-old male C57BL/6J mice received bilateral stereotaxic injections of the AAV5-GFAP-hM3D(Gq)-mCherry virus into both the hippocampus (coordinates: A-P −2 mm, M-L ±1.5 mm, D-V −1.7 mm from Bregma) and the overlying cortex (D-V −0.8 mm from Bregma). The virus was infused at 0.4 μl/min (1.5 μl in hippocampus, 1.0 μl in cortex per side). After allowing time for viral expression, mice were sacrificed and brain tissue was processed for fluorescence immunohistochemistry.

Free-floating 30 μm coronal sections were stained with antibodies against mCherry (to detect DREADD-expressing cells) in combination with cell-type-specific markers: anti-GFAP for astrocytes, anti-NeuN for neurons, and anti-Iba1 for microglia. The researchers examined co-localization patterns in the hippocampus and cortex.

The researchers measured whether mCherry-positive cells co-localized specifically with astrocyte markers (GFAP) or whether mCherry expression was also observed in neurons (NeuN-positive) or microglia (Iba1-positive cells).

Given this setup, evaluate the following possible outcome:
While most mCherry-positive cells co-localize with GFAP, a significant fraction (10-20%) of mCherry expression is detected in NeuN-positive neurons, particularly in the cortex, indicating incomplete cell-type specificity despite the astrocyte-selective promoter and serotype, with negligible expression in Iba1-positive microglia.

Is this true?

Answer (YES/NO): NO